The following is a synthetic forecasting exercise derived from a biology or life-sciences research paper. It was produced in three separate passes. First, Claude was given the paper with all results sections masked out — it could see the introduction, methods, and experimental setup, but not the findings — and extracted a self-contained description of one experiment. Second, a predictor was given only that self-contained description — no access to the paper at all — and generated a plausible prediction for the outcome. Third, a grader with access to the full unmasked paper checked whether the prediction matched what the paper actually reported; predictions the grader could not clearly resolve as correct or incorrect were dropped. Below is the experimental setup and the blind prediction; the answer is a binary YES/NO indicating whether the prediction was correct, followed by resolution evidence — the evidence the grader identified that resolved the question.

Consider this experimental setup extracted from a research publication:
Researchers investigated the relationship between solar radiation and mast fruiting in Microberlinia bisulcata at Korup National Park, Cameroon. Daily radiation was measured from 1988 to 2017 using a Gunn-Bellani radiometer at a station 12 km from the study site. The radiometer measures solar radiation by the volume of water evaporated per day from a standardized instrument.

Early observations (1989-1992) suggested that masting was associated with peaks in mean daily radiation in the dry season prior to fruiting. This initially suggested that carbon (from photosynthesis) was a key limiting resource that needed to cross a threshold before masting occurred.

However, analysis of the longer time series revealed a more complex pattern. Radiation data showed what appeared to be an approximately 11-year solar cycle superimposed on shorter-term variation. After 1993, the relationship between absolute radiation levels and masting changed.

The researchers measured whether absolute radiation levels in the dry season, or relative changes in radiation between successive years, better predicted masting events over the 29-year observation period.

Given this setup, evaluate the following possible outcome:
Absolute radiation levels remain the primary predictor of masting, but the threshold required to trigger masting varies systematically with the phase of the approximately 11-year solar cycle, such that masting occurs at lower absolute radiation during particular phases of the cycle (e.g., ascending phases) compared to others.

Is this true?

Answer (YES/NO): NO